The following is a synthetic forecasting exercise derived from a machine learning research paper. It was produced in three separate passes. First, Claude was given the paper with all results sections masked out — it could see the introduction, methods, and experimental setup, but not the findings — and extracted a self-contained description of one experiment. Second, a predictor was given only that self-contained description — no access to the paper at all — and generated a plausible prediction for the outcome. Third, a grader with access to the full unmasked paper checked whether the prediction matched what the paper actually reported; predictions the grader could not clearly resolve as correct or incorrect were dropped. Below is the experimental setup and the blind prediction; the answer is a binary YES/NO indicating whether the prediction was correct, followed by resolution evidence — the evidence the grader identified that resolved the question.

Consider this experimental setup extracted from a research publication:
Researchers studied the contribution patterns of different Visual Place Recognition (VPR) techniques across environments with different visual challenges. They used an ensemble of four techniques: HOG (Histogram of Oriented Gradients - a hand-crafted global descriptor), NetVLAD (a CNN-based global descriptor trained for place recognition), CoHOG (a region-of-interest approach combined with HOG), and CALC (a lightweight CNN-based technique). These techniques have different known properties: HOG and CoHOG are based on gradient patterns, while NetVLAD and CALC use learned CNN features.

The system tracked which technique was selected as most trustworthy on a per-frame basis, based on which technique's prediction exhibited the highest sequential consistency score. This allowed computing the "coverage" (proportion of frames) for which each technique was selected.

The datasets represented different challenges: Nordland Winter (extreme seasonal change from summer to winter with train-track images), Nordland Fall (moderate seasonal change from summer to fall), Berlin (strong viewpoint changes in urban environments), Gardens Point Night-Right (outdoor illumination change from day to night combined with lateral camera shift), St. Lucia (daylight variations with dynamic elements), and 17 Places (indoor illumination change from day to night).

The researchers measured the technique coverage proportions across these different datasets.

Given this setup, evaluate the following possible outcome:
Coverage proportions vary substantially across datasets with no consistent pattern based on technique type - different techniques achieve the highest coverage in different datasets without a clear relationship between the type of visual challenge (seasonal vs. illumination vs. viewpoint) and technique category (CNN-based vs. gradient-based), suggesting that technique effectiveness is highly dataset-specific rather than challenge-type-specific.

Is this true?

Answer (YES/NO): NO